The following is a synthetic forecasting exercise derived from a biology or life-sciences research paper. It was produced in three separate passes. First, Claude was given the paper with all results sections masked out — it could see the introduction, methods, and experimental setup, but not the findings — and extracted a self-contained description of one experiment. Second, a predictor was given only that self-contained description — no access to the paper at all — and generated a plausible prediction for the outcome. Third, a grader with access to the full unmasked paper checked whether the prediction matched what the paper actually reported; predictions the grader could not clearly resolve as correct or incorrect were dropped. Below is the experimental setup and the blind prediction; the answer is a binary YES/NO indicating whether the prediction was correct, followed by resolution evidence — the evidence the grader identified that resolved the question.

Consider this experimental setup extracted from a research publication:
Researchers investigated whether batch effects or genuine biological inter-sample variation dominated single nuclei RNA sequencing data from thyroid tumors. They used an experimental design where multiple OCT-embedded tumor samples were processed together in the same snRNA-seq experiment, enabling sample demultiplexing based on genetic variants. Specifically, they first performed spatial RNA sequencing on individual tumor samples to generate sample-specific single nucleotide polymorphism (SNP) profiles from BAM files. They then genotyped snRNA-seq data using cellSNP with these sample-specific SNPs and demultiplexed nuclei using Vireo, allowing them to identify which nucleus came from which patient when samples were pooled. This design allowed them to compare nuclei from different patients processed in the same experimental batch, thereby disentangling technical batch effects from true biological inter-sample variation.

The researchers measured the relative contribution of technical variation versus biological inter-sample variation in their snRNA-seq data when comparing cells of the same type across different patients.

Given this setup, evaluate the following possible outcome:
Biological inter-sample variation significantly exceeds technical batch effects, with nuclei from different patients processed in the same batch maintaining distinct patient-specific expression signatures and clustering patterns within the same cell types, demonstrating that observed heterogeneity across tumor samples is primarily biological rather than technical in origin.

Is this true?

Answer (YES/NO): YES